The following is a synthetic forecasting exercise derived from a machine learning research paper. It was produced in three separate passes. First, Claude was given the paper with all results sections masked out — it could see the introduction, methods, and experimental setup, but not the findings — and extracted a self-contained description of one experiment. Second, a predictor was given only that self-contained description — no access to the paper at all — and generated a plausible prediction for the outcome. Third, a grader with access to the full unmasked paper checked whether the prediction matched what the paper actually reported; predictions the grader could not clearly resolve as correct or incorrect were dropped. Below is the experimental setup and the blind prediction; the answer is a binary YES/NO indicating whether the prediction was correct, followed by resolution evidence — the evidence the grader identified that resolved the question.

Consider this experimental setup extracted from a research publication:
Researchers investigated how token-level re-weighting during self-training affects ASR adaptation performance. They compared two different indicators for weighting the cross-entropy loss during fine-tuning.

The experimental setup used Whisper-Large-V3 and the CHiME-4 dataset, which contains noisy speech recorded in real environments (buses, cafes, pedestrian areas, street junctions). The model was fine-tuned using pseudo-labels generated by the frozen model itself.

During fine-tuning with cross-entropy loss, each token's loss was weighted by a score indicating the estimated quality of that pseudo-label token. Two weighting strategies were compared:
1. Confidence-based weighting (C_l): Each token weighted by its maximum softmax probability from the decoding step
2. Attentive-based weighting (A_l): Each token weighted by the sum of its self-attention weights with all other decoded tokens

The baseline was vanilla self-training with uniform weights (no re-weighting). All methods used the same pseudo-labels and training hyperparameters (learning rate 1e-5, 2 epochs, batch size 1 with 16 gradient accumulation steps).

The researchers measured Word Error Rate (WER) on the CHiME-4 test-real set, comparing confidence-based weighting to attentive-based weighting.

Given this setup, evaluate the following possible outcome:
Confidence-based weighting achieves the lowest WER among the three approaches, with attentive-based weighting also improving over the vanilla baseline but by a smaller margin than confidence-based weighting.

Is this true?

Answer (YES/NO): NO